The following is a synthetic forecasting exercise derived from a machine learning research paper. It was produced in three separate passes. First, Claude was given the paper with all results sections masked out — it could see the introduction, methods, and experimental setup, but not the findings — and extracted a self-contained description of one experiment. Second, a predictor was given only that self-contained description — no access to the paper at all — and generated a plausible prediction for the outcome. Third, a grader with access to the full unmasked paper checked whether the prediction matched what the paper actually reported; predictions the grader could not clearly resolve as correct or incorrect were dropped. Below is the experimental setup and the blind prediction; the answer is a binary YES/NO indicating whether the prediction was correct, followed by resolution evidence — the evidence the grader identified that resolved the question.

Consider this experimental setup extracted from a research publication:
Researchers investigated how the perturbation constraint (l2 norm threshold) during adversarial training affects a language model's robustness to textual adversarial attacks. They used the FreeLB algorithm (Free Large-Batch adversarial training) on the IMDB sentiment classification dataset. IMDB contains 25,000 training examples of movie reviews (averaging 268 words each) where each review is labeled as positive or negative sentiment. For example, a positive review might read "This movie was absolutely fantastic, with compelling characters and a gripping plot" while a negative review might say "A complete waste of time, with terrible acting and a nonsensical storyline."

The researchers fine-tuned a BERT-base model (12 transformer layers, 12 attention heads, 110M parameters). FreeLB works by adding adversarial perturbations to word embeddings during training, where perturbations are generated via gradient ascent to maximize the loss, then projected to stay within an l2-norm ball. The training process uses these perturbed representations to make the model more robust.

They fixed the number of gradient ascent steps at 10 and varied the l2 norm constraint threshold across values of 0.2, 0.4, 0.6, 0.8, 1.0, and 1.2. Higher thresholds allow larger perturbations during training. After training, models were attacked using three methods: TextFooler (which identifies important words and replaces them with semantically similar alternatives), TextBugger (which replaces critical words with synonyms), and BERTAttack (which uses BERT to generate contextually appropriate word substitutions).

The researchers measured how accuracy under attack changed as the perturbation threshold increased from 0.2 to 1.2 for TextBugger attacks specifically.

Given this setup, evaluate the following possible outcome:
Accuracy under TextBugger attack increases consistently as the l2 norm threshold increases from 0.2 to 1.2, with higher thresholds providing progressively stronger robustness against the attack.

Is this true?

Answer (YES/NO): NO